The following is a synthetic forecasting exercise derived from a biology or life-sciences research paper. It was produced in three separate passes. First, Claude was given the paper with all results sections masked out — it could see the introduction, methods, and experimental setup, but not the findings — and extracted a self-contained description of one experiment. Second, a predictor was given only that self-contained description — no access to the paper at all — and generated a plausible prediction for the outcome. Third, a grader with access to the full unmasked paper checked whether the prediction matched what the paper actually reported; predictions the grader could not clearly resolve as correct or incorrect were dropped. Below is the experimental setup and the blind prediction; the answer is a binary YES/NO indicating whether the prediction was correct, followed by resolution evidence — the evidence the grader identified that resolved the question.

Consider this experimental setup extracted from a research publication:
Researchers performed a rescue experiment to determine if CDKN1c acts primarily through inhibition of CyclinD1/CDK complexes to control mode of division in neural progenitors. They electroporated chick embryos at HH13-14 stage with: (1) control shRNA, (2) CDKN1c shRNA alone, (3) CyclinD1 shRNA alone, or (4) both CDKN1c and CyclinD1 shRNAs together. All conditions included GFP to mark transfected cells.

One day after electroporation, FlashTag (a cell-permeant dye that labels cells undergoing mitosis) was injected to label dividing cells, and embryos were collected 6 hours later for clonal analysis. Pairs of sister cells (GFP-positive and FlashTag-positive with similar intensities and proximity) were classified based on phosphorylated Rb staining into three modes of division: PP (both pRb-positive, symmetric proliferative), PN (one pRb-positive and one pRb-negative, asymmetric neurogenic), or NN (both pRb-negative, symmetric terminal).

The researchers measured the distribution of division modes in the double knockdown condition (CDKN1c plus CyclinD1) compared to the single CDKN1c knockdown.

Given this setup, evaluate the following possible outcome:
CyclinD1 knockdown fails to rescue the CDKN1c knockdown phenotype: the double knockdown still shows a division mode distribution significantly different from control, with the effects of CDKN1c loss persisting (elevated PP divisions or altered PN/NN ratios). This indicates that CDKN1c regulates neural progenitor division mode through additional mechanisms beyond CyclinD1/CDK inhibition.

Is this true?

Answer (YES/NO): NO